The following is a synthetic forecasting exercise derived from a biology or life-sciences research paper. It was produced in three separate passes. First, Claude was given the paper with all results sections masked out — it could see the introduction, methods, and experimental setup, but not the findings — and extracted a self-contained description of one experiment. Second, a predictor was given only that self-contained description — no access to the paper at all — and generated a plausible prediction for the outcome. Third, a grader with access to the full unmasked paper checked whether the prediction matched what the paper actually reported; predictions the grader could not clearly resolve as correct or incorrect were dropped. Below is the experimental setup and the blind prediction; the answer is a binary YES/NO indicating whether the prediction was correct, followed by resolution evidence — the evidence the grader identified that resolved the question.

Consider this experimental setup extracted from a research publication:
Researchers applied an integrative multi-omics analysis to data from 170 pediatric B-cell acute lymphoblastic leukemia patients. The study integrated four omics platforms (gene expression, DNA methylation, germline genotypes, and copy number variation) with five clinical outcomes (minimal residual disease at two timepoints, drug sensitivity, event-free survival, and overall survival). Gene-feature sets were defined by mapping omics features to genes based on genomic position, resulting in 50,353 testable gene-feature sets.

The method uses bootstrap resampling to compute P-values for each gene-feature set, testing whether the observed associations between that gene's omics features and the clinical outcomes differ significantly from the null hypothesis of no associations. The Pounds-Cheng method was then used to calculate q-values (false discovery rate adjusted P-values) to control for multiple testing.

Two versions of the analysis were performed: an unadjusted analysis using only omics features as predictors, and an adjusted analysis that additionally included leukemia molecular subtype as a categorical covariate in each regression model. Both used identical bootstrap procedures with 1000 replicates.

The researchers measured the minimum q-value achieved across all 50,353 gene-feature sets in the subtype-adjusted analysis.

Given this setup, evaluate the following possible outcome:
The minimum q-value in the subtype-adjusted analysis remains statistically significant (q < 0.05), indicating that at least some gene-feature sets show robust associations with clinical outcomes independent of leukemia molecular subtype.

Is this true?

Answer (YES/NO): NO